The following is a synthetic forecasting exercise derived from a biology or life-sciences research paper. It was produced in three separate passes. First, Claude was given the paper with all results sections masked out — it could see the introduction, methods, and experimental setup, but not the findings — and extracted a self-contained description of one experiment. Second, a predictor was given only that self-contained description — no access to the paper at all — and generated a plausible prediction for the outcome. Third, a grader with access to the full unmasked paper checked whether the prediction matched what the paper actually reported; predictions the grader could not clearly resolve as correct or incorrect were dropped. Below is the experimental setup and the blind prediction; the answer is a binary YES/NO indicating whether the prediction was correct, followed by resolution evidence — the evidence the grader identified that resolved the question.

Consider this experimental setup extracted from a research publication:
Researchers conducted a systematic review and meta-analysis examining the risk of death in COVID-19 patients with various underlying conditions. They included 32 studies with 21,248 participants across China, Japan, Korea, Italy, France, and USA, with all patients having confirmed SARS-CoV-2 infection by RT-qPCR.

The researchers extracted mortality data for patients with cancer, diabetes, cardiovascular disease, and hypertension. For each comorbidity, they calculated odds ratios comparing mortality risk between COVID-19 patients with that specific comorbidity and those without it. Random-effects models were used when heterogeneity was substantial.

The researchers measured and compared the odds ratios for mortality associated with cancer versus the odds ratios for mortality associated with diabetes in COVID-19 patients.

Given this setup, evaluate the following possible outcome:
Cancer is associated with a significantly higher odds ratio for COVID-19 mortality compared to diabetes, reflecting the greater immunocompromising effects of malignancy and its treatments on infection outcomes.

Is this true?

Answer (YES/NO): NO